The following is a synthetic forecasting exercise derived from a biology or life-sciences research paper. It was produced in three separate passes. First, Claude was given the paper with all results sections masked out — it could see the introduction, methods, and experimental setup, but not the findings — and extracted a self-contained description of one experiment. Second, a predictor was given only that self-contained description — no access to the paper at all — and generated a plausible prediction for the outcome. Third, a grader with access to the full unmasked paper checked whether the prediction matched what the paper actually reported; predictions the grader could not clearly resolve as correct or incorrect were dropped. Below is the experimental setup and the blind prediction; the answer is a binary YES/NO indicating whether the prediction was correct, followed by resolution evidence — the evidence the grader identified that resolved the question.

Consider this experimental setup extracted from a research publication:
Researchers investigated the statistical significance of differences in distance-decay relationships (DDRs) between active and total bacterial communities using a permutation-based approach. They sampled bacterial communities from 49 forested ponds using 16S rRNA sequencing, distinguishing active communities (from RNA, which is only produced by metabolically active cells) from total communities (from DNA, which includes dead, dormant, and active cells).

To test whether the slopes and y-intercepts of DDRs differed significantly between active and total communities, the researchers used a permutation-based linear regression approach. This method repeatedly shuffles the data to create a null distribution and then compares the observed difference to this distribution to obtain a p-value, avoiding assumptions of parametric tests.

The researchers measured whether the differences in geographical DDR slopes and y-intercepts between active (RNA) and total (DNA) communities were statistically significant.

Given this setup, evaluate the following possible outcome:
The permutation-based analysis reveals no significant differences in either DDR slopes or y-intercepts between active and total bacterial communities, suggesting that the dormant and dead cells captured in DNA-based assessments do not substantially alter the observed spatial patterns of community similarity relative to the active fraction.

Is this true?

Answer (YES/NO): NO